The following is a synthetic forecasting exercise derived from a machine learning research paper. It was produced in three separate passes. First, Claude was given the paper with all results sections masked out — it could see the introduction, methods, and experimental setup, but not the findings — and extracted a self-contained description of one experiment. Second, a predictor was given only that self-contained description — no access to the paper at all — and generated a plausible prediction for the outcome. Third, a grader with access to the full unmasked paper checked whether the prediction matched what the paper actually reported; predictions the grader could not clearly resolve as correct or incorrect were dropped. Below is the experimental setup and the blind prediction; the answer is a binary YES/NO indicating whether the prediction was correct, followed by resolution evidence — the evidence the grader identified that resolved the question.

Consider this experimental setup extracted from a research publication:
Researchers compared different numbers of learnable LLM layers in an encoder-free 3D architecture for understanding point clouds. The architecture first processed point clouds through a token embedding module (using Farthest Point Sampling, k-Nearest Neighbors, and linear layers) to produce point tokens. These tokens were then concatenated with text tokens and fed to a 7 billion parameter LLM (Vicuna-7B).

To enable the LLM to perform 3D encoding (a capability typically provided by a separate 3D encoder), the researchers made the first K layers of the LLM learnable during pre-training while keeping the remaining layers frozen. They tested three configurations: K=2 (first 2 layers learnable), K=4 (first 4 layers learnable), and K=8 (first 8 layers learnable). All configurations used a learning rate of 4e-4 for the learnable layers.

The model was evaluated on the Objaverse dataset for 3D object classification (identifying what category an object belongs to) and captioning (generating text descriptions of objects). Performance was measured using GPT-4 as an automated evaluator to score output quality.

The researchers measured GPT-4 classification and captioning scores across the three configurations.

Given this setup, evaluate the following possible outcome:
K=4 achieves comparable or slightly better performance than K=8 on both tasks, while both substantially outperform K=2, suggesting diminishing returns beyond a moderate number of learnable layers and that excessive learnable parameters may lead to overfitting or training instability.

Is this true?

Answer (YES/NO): NO